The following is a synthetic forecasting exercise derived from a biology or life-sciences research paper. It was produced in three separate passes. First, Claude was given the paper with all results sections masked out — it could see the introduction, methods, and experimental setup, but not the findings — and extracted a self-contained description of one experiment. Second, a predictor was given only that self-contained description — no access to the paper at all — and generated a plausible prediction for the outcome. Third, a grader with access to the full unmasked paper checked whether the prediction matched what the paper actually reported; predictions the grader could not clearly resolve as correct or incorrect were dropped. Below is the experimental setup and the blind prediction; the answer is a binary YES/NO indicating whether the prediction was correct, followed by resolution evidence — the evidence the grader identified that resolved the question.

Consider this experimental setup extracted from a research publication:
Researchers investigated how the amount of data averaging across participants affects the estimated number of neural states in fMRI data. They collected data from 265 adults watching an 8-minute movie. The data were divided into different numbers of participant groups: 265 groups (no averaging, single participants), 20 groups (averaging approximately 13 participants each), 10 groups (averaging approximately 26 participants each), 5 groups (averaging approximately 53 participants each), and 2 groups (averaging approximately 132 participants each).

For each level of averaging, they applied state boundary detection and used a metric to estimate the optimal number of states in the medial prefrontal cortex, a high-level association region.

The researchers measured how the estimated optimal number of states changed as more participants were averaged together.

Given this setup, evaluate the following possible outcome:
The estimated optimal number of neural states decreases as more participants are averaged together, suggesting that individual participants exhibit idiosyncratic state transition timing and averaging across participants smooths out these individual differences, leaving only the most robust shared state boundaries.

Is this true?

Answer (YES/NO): NO